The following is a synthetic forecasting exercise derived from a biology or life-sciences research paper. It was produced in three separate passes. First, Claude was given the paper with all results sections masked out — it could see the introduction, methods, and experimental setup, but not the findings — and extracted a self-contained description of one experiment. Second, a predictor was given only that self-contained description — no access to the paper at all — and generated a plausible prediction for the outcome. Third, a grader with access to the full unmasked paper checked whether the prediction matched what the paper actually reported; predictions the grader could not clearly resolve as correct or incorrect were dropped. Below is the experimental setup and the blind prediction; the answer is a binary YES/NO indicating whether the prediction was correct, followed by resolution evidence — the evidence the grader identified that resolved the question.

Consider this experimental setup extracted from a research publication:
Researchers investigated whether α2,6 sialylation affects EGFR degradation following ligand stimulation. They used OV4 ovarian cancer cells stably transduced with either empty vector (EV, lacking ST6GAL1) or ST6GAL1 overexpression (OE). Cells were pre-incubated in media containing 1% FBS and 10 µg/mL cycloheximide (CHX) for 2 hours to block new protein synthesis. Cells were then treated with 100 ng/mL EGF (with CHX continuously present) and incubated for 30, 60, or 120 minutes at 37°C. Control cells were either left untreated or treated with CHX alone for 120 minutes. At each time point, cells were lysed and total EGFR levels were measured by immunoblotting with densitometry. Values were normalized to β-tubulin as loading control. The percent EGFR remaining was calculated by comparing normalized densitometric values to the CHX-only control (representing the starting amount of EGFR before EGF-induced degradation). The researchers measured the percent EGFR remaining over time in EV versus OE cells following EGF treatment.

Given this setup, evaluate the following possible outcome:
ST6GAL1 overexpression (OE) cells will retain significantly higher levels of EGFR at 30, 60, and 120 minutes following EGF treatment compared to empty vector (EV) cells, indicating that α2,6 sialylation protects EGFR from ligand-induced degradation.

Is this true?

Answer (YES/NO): YES